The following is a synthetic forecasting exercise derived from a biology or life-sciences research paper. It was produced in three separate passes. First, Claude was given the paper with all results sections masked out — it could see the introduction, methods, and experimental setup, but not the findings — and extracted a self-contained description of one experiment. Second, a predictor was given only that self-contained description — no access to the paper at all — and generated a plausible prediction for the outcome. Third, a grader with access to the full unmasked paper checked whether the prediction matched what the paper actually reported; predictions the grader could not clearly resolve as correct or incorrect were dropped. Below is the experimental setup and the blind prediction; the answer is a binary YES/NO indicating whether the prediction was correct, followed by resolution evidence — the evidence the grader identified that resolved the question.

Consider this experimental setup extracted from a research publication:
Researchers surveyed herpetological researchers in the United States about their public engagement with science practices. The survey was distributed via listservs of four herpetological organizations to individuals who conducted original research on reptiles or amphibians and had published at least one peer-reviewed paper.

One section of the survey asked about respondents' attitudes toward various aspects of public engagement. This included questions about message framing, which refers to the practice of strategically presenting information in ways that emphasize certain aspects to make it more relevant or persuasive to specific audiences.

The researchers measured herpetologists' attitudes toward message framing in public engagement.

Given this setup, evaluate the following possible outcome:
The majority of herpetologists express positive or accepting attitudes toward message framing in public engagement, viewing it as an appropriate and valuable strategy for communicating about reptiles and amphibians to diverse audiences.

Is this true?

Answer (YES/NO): NO